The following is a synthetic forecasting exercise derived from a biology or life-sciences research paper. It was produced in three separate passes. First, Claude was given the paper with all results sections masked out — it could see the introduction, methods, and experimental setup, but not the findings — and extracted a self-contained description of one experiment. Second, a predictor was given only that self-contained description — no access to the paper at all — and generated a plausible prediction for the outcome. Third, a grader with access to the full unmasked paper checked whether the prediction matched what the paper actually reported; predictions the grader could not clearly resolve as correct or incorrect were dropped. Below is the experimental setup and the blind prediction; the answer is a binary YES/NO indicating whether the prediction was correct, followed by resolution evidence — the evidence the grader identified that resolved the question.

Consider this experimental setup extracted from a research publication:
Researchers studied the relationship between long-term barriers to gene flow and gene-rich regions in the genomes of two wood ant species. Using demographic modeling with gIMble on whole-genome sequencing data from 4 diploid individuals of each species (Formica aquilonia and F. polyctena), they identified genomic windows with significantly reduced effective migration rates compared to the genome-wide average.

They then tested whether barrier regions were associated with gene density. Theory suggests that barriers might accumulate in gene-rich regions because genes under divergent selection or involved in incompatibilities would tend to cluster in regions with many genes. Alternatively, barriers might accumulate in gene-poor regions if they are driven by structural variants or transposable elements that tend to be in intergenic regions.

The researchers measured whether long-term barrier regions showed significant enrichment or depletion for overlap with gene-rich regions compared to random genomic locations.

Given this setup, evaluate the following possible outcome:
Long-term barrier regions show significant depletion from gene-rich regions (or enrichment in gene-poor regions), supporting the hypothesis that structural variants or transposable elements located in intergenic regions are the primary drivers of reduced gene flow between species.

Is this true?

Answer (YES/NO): NO